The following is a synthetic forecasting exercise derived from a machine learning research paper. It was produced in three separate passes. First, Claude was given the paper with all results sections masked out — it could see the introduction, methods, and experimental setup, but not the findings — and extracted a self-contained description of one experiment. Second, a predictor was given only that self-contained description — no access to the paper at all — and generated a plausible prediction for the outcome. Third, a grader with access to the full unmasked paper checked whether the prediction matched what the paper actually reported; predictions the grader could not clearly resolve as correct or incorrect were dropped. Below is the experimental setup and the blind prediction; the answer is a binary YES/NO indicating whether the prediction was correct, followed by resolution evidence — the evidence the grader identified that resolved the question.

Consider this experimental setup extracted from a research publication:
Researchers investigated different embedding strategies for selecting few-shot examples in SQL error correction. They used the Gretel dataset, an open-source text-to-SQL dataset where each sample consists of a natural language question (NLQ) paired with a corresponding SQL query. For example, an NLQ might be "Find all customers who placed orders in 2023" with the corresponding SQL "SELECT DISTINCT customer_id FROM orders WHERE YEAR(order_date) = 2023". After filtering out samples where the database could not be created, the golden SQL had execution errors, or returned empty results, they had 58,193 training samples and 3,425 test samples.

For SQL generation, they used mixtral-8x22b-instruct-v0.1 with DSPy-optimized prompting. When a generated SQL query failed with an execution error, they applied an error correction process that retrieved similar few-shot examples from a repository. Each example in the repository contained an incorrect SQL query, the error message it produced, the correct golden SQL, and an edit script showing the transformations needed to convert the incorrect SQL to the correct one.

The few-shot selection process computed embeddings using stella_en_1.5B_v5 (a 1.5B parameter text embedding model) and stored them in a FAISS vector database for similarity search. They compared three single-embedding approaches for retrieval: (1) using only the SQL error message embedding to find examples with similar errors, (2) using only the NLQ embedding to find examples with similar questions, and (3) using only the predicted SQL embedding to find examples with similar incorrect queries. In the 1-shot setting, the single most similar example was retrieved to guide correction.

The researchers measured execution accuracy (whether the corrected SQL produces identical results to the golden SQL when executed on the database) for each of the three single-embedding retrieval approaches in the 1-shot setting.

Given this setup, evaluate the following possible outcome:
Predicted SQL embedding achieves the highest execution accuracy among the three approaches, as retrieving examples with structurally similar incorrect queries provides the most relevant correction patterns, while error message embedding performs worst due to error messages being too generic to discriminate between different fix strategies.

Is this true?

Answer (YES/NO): NO